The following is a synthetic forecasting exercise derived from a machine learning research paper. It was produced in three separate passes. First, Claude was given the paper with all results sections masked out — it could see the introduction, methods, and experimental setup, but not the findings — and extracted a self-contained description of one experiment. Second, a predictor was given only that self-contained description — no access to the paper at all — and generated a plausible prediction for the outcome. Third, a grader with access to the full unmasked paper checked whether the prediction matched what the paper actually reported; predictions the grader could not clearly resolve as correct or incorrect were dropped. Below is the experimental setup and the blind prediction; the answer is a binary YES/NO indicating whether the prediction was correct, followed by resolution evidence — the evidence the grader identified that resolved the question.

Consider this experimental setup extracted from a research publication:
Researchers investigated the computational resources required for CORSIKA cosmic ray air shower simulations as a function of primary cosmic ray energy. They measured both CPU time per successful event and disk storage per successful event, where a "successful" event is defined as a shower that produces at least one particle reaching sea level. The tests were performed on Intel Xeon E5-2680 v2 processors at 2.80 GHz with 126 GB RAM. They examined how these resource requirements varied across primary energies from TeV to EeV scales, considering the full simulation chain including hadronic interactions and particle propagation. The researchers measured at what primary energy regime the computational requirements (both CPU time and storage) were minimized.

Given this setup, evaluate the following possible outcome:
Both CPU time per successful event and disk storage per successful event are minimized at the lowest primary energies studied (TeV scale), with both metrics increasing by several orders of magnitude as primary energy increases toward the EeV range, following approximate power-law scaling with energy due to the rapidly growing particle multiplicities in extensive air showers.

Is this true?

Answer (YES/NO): NO